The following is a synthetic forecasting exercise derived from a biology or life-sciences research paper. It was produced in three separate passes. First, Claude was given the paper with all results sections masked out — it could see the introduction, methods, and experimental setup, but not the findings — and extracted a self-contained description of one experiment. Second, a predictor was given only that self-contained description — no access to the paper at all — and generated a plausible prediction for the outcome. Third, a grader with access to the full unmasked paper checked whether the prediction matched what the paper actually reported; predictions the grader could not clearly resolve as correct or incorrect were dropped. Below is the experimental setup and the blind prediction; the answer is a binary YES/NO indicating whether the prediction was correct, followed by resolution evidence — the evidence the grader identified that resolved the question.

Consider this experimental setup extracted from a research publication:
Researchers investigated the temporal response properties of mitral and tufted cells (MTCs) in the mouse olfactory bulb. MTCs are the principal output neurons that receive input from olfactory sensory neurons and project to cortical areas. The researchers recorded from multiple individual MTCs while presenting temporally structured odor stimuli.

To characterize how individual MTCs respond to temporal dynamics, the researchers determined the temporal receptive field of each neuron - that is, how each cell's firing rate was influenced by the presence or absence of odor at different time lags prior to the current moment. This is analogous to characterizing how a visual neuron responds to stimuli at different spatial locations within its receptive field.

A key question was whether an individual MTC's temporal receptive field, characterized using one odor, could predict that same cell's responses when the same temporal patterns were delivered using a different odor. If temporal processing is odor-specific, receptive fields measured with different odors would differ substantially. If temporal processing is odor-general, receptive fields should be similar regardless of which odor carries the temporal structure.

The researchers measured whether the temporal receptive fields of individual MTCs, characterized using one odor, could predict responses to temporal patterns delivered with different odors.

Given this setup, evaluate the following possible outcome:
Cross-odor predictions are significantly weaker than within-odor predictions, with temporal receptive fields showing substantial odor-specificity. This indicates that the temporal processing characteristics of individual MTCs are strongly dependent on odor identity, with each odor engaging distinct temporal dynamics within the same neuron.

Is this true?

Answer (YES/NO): NO